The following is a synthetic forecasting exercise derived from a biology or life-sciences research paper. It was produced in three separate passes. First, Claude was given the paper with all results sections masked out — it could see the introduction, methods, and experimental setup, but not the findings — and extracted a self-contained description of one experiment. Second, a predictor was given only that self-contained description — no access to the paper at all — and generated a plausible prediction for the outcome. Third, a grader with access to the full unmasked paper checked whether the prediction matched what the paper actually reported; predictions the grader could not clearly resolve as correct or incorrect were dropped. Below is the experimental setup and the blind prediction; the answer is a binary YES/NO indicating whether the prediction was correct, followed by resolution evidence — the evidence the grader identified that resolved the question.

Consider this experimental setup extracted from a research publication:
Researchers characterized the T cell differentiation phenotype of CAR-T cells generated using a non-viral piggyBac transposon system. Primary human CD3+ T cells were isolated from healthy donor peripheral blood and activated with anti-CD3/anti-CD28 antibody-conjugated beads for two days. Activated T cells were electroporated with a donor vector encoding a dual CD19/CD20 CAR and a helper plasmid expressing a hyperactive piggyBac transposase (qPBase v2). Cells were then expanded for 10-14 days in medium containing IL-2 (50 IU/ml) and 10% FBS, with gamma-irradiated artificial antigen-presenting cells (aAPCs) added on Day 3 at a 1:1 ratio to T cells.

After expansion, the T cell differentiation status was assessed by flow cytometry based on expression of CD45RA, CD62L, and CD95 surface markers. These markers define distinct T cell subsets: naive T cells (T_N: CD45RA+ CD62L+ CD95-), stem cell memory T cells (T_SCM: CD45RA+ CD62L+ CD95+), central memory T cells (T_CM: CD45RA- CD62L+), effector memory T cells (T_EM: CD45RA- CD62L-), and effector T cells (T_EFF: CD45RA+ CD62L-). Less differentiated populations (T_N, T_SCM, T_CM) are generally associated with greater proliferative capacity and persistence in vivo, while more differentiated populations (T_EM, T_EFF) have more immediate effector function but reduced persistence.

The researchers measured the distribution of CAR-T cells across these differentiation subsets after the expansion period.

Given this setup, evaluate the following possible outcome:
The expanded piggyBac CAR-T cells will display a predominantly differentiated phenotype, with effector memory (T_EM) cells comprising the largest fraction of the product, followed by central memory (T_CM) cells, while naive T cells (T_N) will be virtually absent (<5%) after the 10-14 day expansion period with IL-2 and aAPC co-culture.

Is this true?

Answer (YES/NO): NO